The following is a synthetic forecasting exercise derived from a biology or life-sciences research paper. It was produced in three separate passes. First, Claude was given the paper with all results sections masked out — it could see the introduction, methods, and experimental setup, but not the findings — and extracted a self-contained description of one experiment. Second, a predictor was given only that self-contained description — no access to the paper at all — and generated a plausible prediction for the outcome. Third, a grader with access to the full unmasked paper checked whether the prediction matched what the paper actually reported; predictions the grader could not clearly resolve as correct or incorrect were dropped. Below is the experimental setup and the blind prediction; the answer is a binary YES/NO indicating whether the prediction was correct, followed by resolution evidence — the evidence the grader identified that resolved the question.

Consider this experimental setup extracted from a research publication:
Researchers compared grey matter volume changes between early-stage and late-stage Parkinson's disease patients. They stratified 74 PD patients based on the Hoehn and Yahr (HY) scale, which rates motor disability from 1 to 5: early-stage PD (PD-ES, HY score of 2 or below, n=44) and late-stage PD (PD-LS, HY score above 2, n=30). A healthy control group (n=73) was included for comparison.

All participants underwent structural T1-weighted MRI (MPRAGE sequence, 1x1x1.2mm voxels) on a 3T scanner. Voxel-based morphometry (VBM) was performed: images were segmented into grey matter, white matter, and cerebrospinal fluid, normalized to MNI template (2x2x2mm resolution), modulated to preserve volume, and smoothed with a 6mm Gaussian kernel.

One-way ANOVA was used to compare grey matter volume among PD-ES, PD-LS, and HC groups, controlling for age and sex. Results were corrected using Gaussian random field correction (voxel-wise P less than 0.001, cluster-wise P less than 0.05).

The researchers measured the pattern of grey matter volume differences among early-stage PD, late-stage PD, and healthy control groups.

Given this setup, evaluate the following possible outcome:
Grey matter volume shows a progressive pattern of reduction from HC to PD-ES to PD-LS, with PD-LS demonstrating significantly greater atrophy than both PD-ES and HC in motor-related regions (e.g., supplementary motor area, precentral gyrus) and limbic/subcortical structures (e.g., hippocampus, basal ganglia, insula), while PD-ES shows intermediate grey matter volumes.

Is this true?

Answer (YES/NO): NO